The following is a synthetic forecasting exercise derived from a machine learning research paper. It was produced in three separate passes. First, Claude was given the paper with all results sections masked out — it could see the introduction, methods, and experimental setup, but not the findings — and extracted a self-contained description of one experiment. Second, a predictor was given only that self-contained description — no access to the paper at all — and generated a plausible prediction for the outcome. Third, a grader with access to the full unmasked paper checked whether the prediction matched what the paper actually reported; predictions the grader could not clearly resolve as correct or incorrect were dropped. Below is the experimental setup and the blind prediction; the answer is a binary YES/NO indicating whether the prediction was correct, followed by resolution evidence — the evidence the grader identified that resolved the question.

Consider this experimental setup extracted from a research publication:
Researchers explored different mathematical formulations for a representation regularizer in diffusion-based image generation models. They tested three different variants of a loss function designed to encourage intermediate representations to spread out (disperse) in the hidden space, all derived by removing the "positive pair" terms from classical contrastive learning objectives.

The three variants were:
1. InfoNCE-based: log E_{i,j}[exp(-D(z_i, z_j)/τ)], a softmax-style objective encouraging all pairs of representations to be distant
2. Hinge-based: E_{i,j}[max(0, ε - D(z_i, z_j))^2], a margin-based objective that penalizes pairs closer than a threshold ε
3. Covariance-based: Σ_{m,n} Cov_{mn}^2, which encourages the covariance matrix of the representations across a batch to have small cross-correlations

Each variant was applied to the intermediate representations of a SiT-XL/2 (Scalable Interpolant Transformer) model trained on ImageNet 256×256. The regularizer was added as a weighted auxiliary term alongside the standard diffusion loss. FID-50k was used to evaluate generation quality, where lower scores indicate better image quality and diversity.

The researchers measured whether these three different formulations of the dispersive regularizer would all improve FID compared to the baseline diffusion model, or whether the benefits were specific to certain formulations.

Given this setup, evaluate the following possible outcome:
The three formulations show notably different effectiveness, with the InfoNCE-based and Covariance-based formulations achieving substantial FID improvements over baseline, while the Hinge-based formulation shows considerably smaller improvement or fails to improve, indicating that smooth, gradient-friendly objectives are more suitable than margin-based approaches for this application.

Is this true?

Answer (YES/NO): NO